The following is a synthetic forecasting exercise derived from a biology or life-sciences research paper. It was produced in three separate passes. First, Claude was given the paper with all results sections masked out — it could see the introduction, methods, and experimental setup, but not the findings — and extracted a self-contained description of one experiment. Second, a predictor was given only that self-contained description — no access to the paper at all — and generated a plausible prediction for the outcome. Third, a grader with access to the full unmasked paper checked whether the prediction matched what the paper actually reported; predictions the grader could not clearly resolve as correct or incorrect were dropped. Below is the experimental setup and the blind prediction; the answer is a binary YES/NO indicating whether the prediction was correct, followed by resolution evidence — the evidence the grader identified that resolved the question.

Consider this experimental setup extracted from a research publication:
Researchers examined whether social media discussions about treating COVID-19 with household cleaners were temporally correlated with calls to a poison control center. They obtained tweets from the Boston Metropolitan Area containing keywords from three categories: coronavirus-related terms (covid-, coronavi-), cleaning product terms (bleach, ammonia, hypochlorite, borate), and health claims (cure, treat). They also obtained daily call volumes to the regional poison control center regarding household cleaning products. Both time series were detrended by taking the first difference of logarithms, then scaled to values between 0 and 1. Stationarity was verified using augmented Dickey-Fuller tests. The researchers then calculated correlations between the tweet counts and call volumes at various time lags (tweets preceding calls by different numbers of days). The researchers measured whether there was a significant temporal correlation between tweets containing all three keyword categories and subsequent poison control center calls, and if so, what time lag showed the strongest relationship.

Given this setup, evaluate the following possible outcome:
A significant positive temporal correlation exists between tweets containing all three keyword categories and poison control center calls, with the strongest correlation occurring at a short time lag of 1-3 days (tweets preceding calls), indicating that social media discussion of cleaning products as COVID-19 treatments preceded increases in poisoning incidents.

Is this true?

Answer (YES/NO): NO